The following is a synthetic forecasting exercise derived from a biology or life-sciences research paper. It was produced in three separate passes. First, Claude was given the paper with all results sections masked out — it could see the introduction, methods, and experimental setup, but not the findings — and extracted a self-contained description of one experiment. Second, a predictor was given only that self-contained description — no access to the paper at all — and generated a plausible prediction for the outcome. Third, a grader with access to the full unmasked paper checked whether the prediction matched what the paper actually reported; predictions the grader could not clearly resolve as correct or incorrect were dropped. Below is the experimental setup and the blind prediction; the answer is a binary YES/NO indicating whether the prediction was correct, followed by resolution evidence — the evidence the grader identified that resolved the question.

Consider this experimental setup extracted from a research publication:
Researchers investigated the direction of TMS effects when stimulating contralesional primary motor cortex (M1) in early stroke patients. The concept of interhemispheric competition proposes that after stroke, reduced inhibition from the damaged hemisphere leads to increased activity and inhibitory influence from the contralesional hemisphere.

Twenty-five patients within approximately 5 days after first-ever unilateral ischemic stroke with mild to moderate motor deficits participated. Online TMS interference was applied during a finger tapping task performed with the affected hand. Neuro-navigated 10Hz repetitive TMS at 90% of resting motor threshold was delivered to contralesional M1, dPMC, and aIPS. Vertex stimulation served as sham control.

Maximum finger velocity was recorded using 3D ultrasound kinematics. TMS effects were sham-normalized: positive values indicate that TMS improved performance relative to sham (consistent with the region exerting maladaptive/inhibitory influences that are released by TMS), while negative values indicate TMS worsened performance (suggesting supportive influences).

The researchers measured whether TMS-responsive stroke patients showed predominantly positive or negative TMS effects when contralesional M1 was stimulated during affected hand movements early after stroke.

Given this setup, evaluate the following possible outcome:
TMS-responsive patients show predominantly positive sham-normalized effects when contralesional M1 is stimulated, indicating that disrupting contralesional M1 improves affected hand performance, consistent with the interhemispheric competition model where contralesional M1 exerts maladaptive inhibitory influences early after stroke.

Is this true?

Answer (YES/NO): YES